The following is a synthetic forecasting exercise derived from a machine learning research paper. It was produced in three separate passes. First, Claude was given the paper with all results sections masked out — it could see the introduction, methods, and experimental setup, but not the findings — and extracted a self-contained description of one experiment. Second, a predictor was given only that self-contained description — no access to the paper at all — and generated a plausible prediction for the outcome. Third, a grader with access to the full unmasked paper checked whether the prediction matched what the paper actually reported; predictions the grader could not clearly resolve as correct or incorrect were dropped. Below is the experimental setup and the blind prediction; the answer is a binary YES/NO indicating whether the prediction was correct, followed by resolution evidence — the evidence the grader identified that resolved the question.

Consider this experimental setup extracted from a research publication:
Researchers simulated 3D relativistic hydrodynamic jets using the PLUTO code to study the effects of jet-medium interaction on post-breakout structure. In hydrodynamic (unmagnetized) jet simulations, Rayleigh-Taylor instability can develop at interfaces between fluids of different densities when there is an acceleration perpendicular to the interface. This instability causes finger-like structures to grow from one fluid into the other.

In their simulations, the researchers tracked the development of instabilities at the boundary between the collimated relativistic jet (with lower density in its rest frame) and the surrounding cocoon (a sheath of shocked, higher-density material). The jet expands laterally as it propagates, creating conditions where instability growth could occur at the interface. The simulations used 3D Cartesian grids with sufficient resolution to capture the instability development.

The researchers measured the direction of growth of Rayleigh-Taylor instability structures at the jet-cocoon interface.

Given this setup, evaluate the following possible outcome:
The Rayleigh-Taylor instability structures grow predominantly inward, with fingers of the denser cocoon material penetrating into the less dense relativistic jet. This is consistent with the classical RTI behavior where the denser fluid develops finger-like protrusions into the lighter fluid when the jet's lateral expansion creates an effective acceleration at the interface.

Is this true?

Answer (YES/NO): YES